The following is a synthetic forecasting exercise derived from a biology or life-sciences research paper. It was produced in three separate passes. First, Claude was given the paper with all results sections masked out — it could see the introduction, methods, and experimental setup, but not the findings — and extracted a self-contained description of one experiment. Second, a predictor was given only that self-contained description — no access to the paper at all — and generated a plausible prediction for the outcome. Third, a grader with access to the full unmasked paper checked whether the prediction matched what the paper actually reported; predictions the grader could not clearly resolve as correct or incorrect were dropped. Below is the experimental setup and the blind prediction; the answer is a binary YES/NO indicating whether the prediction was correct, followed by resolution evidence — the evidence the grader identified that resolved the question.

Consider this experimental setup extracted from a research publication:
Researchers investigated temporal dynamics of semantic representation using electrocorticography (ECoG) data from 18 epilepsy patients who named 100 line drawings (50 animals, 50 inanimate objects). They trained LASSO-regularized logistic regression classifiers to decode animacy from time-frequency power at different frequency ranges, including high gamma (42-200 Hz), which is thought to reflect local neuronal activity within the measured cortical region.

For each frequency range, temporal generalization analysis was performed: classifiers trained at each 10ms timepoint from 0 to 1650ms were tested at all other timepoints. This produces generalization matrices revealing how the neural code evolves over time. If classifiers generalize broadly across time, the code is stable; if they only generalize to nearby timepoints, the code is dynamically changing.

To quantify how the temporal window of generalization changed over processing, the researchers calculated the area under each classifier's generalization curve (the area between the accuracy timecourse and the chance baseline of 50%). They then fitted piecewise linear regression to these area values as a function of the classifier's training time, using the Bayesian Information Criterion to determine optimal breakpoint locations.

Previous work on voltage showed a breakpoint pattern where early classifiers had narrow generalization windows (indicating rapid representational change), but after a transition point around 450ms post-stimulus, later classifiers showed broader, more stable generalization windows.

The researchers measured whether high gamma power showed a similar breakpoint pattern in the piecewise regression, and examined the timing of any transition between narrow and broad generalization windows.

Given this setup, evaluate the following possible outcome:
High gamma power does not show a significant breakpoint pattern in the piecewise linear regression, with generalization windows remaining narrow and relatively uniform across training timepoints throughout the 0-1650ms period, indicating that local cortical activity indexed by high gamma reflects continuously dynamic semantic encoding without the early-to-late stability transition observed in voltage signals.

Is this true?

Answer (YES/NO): NO